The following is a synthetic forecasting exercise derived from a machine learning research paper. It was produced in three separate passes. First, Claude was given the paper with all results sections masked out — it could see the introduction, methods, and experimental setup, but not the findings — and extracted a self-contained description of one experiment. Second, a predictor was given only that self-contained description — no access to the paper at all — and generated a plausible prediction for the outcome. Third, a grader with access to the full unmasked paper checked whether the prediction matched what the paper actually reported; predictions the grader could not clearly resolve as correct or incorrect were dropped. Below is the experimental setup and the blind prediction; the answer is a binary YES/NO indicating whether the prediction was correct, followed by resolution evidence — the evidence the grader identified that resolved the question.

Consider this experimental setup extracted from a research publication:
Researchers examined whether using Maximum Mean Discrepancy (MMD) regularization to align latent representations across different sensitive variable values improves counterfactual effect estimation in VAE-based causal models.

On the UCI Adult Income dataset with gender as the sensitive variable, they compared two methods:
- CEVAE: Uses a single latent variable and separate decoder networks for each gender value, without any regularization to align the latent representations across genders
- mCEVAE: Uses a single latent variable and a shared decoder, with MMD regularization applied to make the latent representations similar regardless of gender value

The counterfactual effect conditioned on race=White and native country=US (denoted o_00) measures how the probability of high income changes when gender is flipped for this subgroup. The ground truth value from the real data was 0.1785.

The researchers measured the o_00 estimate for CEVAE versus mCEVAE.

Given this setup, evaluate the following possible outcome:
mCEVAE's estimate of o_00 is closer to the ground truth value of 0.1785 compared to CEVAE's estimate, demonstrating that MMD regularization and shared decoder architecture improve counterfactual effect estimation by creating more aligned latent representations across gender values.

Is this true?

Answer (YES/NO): YES